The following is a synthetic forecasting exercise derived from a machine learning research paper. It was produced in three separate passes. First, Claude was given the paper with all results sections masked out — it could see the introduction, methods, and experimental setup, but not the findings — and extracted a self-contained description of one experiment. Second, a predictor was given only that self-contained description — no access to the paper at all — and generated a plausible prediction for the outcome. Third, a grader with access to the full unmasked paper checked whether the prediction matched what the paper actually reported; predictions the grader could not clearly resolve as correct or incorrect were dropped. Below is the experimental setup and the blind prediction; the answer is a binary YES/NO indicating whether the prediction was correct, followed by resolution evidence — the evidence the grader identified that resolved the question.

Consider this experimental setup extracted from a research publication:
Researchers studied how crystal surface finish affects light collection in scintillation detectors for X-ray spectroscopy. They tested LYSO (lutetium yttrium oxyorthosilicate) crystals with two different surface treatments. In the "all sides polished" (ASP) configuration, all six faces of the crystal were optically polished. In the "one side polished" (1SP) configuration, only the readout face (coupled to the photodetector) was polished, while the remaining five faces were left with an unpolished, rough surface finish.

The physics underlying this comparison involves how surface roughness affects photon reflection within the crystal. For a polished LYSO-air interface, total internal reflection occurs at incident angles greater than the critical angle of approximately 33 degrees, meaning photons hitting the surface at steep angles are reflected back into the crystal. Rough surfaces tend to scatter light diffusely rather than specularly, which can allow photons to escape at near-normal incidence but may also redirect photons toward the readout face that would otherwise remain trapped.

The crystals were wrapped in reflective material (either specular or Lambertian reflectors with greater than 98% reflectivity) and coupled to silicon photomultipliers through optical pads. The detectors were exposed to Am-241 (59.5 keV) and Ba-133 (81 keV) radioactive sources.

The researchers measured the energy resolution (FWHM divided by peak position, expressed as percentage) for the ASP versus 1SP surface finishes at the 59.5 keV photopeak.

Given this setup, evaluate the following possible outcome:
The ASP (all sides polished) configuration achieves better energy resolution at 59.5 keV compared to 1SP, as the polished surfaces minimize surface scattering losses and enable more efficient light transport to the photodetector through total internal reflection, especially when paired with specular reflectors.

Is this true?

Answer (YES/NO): NO